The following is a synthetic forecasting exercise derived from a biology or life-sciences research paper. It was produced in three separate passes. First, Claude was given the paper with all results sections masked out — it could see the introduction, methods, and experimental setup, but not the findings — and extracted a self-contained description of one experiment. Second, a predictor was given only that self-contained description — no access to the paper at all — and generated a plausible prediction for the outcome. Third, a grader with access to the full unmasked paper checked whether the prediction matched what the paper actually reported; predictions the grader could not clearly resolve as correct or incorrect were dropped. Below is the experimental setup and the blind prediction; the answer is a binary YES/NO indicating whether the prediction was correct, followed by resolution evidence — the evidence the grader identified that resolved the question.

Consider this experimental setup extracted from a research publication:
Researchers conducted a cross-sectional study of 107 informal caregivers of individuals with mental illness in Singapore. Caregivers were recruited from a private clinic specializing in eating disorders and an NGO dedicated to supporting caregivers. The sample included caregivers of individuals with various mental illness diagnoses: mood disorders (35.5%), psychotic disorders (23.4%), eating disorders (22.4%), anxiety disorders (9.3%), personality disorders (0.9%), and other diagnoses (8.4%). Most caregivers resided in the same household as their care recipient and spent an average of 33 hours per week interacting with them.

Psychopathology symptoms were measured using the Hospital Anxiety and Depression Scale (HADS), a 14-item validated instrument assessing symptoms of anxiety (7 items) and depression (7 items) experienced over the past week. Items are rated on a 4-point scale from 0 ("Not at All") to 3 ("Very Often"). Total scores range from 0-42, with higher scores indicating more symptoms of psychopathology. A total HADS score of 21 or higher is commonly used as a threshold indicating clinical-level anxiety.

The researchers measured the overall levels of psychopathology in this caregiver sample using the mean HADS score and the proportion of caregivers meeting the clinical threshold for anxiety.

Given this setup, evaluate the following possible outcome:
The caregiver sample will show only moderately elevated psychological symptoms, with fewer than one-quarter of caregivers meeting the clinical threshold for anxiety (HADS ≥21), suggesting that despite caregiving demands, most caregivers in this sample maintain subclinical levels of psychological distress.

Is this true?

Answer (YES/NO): NO